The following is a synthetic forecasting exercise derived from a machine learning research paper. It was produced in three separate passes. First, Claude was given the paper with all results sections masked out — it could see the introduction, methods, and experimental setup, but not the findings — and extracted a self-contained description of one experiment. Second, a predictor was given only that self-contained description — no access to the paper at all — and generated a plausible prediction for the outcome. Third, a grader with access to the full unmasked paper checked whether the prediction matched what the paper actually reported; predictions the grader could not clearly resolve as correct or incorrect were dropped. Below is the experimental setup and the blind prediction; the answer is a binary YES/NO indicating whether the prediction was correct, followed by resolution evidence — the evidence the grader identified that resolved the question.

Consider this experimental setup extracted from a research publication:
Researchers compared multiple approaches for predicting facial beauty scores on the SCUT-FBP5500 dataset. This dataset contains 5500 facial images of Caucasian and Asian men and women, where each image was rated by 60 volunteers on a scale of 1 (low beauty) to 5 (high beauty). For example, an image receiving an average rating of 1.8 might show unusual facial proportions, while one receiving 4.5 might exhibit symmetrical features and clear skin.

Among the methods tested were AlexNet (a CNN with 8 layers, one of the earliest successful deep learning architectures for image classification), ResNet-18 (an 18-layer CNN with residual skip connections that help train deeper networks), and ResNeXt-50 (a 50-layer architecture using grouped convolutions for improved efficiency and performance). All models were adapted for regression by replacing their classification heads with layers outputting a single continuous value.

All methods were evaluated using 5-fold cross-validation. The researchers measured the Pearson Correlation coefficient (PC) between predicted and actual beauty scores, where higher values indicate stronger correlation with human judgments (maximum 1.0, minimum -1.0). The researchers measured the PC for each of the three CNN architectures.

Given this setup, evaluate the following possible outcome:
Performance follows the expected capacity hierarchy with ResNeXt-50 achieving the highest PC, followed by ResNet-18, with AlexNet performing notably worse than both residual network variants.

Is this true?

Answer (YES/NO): YES